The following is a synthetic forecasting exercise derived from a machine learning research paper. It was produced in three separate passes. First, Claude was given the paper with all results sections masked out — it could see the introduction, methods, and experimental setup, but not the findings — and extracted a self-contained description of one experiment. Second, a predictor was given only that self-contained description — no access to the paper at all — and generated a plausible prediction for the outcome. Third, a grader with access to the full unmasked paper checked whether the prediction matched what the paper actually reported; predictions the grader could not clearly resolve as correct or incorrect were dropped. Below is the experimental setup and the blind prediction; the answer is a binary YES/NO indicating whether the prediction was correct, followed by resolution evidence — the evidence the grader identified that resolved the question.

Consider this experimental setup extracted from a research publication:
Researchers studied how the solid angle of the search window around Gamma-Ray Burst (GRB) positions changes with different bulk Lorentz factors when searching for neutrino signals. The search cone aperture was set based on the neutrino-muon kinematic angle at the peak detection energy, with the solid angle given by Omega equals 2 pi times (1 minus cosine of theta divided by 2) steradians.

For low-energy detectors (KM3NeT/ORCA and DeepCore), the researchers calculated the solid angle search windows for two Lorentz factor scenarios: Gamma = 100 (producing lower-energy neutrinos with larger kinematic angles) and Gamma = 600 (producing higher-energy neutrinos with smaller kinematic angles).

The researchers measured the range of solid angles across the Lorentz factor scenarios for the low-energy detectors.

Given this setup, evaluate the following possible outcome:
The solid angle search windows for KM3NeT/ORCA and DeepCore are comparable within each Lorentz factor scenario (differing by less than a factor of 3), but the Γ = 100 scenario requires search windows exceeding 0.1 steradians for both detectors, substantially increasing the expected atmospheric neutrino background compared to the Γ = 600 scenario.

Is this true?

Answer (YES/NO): YES